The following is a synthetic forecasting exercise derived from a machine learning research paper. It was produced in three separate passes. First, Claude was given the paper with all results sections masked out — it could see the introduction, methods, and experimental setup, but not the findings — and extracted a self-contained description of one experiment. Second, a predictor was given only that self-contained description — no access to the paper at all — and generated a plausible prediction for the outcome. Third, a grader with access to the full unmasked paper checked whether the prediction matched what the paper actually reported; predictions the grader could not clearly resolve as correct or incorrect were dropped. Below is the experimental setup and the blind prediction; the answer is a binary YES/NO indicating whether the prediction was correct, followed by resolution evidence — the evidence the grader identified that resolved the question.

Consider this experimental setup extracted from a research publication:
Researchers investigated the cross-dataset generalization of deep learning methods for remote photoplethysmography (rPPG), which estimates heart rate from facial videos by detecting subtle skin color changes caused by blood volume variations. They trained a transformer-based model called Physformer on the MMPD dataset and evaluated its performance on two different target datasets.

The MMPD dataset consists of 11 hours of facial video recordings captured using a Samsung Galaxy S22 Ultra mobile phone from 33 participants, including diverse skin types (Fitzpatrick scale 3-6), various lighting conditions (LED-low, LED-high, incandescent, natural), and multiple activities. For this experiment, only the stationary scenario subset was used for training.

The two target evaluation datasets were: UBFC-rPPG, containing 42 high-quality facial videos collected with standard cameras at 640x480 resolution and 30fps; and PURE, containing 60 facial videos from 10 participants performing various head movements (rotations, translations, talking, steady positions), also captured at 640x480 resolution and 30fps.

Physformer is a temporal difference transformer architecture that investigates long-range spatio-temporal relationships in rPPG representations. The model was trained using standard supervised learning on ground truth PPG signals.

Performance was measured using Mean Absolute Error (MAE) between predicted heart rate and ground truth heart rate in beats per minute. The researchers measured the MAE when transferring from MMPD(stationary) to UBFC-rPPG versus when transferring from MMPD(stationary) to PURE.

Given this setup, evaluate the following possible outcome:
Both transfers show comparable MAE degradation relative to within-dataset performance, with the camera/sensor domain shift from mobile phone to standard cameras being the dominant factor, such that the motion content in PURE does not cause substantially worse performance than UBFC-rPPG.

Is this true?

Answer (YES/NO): NO